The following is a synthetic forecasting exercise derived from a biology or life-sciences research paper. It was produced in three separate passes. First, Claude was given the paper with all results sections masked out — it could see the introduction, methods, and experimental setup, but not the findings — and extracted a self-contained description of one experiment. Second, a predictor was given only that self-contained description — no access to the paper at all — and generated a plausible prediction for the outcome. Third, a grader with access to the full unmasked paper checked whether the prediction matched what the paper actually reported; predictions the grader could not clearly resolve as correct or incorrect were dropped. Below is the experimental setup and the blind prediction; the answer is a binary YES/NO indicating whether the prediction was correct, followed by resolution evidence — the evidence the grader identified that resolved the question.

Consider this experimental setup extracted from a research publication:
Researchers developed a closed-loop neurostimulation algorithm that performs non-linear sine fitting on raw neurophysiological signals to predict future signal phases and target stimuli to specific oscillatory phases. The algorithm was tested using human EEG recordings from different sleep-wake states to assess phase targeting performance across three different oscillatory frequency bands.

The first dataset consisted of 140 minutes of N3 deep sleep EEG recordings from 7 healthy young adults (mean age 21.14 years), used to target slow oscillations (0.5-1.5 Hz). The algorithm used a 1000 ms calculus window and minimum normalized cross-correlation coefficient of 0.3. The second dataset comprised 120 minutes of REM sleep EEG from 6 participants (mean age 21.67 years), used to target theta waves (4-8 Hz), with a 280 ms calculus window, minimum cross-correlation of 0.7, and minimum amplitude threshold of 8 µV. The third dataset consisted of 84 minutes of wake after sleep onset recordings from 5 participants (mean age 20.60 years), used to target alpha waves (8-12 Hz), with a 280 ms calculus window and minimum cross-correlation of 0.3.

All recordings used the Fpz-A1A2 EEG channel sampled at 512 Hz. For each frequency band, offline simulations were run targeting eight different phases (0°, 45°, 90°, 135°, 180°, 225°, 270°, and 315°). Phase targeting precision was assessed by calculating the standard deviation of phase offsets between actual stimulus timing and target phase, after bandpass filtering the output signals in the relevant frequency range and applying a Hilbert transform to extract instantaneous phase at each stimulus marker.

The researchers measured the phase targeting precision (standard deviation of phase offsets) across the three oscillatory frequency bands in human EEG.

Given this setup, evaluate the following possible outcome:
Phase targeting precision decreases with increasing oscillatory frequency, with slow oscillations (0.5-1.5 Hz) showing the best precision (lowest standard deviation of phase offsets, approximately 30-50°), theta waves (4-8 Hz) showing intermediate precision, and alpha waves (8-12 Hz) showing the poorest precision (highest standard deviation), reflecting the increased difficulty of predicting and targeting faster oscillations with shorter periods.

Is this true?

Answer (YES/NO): YES